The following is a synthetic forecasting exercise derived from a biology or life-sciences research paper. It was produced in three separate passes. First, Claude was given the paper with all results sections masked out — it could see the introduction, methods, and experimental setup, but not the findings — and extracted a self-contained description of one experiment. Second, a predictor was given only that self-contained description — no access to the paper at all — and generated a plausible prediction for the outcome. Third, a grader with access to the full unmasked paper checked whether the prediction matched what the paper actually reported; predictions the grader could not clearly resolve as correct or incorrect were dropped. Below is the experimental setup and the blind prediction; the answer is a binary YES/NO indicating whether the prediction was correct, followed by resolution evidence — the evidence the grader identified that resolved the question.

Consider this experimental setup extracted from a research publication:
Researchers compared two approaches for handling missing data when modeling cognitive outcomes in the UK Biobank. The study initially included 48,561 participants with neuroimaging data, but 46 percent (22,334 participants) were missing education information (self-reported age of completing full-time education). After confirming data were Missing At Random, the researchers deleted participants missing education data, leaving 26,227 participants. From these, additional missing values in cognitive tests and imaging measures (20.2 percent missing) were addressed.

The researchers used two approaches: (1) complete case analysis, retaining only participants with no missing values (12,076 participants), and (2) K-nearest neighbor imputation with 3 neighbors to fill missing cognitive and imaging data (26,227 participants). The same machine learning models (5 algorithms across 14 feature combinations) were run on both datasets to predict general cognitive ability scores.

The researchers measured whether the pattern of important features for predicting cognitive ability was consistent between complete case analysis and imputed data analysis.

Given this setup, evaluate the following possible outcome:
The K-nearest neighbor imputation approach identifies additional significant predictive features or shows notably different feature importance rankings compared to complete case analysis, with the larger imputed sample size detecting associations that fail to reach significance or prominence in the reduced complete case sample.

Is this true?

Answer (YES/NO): NO